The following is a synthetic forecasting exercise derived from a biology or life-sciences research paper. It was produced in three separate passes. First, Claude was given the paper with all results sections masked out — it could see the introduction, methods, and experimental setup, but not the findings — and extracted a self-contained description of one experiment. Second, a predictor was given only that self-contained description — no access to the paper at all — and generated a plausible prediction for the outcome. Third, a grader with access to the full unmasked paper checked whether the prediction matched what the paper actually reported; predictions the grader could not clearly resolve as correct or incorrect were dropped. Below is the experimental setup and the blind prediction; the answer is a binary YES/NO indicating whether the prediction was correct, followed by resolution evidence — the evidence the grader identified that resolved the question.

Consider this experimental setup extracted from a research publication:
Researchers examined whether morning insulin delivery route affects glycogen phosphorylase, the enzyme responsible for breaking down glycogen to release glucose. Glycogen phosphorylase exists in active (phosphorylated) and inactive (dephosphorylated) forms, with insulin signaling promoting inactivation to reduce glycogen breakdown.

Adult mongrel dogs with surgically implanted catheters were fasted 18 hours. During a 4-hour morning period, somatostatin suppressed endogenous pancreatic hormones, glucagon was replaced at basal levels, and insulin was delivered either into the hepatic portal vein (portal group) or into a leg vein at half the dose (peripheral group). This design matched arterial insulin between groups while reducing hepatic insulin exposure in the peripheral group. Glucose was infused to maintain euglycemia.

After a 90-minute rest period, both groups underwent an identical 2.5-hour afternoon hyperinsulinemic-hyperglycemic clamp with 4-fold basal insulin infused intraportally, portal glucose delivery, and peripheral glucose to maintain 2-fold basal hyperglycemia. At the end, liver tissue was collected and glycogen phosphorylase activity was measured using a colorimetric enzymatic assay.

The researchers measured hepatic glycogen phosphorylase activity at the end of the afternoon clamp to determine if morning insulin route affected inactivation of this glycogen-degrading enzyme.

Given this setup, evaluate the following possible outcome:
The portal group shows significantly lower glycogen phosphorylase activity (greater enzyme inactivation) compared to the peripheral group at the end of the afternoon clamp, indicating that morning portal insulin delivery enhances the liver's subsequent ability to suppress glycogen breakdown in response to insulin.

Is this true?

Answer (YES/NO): NO